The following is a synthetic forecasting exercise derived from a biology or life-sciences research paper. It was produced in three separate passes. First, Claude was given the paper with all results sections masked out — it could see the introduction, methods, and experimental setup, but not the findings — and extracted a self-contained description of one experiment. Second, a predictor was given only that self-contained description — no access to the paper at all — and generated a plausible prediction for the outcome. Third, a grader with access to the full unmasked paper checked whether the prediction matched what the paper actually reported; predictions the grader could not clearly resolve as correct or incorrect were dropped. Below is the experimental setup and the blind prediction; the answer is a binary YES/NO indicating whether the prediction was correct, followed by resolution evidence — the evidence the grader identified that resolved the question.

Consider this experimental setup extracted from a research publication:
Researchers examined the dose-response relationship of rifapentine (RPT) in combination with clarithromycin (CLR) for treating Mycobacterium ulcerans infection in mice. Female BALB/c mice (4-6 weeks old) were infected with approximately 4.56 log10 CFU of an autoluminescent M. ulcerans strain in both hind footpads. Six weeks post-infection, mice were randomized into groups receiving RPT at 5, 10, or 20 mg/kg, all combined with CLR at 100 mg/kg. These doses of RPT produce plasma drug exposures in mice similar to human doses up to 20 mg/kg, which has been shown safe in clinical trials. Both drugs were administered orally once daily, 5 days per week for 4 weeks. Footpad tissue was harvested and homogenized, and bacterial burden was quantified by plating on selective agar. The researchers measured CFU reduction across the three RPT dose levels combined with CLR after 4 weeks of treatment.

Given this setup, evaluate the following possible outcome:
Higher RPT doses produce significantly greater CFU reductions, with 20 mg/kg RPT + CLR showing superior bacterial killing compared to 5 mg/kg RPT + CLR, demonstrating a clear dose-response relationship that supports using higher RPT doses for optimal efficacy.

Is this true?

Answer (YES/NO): NO